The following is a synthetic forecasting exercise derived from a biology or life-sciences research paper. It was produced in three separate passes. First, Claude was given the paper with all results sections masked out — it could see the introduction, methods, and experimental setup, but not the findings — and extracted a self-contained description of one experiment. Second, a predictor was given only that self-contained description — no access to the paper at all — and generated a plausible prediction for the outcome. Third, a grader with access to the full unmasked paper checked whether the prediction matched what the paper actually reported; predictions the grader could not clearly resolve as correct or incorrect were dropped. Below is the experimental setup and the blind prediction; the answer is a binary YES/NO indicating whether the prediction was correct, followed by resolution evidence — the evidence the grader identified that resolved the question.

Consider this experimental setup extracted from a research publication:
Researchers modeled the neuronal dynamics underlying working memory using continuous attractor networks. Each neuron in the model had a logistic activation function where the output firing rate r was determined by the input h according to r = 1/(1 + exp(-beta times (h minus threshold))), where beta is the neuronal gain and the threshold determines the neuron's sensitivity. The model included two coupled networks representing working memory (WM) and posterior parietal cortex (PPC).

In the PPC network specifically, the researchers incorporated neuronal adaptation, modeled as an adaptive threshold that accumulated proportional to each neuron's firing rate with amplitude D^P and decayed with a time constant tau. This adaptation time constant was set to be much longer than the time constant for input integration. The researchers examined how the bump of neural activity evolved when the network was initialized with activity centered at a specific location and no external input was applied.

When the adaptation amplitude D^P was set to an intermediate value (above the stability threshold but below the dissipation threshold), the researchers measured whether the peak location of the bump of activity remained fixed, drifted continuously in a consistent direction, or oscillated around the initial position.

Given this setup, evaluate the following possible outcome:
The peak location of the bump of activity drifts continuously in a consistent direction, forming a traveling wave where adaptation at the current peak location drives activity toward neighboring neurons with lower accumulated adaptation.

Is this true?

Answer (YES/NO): YES